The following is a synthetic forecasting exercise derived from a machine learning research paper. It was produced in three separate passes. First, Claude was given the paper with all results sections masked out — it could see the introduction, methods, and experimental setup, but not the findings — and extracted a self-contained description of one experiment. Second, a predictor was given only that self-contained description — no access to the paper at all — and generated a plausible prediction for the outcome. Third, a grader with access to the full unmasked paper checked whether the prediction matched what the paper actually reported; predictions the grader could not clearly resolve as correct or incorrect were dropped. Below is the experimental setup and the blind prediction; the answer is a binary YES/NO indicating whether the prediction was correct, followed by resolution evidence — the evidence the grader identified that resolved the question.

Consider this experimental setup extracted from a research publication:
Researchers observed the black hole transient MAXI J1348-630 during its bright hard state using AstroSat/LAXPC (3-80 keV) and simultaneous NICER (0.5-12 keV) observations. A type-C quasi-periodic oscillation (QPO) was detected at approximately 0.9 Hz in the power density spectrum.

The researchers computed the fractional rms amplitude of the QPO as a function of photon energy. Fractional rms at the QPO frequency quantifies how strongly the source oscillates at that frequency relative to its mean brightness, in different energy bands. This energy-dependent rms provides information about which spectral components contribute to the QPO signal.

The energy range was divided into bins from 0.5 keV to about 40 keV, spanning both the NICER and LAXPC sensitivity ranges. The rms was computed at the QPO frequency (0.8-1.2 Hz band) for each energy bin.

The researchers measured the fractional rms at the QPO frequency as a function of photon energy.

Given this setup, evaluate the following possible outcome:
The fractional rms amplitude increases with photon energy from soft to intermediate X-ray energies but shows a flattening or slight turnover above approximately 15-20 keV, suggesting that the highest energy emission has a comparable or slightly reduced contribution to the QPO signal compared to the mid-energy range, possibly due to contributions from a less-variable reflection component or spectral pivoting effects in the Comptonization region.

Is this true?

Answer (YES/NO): NO